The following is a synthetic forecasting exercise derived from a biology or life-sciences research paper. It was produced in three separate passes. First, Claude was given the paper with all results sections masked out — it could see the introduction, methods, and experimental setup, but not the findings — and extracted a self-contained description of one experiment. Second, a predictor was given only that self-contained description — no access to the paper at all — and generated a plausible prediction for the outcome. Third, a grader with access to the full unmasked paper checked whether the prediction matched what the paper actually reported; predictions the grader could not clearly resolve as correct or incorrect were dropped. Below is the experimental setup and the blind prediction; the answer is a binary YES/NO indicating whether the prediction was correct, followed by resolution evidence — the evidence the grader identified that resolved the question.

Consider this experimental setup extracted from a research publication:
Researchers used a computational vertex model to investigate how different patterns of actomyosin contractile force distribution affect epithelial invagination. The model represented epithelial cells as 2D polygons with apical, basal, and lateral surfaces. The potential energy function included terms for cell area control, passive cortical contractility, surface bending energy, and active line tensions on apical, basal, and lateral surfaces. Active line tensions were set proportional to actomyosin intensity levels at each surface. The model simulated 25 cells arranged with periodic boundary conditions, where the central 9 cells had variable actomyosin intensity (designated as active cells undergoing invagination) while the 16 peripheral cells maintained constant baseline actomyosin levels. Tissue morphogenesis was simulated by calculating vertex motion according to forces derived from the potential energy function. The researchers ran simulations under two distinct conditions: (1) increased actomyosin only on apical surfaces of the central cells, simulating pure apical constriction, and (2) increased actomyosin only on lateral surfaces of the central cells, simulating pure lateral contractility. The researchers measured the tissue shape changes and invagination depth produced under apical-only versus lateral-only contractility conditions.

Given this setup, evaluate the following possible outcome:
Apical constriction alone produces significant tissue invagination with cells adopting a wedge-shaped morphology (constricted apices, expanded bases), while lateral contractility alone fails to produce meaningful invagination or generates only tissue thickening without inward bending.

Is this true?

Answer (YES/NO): NO